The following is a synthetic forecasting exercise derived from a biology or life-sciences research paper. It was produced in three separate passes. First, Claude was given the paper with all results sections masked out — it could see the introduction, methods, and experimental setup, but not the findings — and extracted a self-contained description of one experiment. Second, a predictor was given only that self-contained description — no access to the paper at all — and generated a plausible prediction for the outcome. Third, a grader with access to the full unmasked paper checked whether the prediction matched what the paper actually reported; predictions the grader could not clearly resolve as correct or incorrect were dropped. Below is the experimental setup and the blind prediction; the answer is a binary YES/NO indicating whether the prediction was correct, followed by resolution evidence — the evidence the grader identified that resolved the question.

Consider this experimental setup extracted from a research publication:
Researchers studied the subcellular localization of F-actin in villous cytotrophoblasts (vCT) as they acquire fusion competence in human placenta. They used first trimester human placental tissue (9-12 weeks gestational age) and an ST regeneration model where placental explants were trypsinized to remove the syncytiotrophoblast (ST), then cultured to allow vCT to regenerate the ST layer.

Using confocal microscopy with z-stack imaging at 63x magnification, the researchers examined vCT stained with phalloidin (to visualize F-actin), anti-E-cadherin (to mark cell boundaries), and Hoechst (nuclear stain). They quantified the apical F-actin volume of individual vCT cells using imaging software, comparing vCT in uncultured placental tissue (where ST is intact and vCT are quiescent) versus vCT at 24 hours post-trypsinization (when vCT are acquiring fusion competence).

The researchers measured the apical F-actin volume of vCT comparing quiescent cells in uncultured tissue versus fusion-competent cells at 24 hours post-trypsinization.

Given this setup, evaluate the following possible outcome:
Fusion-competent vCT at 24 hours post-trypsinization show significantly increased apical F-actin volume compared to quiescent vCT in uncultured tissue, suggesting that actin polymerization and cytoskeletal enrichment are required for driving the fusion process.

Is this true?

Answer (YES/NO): YES